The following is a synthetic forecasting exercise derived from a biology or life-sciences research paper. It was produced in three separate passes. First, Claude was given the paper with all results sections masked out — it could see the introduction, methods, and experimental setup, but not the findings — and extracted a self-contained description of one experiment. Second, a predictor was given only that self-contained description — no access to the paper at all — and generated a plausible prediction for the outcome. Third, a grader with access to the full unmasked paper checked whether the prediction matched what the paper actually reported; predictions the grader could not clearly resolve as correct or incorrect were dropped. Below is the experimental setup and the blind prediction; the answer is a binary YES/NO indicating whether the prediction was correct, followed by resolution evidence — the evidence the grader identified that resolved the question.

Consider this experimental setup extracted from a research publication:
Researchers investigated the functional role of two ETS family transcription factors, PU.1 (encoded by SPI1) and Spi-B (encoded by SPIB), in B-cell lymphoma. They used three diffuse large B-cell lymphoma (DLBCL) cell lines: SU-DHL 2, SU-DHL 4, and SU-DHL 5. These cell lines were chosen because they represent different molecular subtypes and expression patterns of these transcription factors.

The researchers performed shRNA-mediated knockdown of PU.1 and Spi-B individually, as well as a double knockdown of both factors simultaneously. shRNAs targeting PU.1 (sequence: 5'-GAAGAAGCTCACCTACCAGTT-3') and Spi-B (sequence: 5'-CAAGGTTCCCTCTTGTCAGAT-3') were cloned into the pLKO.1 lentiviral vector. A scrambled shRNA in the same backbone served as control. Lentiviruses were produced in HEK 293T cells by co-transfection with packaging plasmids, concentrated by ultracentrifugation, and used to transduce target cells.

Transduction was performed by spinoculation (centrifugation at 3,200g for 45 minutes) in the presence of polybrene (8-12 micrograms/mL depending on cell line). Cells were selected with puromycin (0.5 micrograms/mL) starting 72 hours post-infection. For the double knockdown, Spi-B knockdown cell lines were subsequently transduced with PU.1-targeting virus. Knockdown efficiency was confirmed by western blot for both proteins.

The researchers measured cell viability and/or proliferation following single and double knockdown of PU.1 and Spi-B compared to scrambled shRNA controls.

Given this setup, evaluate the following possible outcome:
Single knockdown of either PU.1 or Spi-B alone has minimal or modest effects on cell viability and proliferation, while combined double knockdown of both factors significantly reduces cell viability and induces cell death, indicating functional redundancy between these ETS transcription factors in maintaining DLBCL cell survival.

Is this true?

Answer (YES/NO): NO